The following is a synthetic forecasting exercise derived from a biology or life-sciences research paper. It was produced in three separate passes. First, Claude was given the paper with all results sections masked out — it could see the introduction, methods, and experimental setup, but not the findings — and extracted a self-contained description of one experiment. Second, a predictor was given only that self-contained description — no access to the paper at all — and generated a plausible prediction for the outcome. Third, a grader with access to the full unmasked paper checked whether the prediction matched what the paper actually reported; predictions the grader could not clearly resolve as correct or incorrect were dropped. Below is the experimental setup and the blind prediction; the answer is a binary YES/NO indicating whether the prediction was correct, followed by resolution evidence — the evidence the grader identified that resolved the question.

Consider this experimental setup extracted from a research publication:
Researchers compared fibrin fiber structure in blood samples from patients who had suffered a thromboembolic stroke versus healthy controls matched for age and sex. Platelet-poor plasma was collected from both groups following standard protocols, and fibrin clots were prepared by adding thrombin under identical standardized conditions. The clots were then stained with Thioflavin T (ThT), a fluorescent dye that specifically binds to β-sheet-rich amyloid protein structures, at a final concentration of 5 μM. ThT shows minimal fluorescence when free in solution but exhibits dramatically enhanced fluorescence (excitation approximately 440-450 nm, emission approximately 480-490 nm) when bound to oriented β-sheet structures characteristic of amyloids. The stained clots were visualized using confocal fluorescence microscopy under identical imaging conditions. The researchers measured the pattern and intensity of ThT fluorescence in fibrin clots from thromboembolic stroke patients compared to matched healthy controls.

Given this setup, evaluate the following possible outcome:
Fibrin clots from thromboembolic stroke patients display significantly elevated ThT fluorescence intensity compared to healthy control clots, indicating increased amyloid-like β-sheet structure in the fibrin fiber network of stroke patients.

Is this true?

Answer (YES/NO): YES